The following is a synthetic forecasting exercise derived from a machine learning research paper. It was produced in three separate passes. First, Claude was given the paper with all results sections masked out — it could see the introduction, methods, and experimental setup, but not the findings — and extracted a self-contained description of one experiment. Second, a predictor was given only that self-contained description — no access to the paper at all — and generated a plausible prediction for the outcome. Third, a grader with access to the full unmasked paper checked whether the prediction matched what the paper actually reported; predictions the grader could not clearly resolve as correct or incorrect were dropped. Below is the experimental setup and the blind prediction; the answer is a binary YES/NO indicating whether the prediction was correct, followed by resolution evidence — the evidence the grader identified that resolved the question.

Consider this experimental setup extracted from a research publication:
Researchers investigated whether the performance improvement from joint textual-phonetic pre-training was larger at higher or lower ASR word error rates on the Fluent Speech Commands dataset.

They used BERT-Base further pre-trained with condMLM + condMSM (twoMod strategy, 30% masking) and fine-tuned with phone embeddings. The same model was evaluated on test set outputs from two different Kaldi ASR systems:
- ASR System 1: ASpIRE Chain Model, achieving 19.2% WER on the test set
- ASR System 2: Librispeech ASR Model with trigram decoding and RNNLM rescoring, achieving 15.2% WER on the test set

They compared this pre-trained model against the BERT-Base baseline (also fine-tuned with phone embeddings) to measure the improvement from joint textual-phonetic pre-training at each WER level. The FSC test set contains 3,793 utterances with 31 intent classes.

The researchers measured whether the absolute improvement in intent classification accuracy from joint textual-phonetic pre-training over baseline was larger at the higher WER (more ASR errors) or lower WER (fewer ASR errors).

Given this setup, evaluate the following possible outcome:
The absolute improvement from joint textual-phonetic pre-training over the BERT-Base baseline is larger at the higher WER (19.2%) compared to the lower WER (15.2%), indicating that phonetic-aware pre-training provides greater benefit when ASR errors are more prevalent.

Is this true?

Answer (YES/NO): YES